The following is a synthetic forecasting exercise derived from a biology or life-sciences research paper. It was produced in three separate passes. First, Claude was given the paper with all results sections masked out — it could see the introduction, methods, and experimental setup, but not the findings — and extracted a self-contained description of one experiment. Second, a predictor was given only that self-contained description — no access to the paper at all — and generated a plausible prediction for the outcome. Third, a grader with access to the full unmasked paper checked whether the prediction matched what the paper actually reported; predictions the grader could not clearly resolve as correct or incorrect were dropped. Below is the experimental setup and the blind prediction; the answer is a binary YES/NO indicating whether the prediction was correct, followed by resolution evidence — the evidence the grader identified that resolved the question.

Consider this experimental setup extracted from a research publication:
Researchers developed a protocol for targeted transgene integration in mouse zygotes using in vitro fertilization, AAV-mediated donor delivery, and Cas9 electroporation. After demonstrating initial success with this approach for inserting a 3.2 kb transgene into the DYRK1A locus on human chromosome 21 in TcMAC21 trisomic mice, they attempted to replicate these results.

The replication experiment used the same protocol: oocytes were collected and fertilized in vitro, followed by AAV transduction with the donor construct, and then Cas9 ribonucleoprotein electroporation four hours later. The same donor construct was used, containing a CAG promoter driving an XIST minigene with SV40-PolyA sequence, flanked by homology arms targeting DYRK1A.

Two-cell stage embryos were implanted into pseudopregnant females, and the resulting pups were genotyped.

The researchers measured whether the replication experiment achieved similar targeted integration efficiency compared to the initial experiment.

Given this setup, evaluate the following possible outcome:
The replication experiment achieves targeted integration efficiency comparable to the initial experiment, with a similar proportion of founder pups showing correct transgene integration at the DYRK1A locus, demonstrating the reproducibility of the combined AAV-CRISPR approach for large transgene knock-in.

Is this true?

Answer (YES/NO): YES